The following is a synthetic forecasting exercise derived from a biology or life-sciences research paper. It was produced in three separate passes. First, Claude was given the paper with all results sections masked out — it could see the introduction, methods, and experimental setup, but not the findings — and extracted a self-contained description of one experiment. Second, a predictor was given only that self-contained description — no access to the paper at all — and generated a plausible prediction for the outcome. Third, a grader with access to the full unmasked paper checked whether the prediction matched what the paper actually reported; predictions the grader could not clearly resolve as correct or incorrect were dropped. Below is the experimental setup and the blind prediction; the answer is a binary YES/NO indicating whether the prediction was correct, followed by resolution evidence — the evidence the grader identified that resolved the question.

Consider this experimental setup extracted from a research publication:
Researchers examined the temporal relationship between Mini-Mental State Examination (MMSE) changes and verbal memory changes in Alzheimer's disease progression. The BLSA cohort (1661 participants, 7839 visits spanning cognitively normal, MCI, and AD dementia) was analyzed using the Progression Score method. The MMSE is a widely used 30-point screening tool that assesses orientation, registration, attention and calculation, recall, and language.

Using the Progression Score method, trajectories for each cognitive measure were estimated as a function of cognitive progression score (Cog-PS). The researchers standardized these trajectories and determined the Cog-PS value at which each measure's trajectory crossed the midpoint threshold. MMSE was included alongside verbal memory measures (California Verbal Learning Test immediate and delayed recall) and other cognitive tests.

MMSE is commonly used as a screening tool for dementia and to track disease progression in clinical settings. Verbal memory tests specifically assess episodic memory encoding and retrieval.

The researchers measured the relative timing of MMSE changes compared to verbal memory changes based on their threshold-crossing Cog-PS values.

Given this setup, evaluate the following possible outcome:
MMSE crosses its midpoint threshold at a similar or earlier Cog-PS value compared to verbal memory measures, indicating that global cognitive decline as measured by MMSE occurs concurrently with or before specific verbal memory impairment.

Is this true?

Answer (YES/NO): NO